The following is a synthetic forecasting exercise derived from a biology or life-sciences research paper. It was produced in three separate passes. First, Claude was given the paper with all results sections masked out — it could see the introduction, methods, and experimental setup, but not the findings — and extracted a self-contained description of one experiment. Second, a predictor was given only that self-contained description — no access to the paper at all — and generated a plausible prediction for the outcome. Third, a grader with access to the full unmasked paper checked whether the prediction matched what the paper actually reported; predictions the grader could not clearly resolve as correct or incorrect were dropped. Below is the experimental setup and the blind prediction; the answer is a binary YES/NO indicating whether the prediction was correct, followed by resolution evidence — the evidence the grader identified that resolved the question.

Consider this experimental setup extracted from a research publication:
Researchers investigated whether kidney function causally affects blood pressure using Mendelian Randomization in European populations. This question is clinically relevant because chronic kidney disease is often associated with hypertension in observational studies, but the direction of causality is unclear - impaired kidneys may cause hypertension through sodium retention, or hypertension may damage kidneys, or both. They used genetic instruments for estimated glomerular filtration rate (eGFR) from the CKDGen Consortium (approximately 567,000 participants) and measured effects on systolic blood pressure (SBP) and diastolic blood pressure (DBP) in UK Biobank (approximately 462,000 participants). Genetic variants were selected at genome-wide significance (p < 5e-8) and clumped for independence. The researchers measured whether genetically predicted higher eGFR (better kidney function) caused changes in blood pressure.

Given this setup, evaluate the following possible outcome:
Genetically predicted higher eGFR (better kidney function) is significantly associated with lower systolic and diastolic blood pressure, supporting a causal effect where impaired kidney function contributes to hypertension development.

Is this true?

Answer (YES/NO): NO